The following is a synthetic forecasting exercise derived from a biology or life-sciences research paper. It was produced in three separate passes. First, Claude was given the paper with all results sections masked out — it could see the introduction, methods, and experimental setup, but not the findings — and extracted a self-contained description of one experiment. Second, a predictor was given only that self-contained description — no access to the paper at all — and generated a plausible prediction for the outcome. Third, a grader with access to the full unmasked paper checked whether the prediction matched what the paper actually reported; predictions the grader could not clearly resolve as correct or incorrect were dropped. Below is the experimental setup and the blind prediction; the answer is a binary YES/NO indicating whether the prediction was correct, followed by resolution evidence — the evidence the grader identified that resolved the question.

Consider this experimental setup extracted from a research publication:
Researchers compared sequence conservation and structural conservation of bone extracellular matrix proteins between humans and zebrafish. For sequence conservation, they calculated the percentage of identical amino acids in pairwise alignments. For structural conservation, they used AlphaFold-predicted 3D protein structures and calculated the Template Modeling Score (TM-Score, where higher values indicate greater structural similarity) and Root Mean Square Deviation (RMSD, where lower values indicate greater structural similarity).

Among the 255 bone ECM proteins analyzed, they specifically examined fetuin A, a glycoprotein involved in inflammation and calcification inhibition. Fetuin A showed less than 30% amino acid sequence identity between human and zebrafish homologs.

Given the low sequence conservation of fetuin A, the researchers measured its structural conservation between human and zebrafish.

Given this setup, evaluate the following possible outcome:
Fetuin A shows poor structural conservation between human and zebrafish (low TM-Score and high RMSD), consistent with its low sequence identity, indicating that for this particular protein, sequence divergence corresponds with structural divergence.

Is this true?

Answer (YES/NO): NO